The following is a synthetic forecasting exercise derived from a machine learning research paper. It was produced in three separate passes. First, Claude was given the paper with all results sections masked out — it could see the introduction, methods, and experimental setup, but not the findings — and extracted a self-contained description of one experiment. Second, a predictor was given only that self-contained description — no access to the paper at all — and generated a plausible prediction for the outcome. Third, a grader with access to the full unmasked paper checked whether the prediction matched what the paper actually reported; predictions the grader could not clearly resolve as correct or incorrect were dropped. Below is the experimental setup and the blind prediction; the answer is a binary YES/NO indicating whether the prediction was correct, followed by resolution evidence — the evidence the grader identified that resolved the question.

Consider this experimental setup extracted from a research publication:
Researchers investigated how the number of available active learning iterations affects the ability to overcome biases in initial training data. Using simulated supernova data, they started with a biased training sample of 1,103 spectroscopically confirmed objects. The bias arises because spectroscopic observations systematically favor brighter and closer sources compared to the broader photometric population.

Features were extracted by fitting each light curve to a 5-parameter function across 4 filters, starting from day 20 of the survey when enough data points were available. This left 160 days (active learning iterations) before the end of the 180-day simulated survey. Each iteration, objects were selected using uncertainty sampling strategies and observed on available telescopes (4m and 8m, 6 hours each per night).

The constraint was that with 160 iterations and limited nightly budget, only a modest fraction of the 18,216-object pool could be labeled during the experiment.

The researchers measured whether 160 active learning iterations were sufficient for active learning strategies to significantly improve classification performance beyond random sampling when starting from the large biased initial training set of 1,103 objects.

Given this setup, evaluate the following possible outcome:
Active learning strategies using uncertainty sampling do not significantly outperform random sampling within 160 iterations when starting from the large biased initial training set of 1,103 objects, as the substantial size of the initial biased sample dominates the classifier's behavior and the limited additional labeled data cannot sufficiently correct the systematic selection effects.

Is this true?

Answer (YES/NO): YES